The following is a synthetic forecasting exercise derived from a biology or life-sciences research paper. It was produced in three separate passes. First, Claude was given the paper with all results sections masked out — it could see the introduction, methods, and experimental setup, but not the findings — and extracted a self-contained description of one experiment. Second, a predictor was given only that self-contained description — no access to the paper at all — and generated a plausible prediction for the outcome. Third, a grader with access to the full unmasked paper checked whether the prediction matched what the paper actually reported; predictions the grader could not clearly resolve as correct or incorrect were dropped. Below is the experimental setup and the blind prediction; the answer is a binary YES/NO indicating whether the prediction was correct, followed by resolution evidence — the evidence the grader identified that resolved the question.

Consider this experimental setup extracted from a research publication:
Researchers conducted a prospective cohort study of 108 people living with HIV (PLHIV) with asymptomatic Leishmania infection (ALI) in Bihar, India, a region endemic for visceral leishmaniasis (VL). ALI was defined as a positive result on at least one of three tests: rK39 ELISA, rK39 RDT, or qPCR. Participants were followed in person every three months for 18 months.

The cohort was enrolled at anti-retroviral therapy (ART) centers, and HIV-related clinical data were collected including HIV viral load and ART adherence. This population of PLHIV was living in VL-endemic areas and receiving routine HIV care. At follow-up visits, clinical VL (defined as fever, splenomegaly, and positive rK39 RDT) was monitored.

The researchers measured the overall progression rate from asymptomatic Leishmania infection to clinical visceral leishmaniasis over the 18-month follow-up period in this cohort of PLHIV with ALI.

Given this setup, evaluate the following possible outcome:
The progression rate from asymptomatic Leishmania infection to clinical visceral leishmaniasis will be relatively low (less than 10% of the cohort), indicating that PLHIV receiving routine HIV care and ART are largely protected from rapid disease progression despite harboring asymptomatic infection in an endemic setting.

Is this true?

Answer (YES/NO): YES